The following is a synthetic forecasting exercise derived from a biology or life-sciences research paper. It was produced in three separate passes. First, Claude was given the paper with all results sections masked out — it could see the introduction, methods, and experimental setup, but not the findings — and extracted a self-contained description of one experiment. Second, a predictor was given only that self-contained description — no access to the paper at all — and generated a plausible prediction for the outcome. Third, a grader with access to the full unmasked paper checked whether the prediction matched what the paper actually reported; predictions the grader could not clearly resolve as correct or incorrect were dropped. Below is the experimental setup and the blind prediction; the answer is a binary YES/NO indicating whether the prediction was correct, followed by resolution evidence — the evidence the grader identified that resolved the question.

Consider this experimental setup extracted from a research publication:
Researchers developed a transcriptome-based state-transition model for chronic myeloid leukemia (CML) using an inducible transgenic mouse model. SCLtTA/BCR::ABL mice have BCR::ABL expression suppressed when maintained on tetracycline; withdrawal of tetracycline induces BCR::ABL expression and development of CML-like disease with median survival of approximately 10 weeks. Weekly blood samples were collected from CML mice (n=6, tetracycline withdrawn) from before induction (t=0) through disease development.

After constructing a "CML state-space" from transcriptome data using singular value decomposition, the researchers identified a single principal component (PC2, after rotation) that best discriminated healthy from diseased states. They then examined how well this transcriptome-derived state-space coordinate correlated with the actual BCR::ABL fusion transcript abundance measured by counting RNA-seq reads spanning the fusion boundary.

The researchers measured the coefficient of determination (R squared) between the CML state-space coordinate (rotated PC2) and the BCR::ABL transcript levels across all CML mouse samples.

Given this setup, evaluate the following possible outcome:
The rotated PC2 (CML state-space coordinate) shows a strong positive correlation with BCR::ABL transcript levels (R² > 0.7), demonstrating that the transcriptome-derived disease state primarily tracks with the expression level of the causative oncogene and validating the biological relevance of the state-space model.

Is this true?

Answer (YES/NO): NO